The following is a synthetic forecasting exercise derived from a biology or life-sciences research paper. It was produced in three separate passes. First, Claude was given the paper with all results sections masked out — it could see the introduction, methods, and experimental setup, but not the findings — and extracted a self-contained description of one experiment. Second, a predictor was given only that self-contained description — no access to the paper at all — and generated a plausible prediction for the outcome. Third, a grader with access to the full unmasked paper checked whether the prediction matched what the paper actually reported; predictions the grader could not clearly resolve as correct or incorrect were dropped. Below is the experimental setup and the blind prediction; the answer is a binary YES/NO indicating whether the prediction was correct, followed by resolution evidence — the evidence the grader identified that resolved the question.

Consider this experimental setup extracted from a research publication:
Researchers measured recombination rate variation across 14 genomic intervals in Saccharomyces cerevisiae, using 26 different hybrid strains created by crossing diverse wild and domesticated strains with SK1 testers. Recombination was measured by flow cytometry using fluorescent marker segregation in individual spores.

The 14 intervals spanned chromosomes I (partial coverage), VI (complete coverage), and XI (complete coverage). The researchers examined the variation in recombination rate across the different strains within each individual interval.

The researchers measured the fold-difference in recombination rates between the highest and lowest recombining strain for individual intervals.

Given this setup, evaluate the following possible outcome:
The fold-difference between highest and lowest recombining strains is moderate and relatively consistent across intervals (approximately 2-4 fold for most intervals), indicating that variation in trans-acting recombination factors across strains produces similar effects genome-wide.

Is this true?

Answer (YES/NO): NO